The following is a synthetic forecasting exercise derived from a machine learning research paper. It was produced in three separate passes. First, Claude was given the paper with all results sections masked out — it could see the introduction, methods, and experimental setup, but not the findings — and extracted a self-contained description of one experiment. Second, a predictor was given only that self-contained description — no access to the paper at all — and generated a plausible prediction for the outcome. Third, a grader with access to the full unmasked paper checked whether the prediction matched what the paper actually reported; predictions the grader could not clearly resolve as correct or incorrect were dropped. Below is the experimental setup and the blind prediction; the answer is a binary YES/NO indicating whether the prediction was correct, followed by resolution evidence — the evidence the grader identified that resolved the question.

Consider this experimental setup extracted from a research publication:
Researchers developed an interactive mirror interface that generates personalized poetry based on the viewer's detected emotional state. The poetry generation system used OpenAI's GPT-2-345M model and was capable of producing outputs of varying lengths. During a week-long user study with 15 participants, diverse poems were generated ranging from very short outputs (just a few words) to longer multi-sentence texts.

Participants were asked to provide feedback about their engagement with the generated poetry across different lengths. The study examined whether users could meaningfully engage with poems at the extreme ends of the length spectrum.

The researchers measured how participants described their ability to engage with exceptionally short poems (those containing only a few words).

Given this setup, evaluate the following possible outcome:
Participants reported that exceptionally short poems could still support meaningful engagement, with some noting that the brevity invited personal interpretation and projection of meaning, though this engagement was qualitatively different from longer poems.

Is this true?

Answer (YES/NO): NO